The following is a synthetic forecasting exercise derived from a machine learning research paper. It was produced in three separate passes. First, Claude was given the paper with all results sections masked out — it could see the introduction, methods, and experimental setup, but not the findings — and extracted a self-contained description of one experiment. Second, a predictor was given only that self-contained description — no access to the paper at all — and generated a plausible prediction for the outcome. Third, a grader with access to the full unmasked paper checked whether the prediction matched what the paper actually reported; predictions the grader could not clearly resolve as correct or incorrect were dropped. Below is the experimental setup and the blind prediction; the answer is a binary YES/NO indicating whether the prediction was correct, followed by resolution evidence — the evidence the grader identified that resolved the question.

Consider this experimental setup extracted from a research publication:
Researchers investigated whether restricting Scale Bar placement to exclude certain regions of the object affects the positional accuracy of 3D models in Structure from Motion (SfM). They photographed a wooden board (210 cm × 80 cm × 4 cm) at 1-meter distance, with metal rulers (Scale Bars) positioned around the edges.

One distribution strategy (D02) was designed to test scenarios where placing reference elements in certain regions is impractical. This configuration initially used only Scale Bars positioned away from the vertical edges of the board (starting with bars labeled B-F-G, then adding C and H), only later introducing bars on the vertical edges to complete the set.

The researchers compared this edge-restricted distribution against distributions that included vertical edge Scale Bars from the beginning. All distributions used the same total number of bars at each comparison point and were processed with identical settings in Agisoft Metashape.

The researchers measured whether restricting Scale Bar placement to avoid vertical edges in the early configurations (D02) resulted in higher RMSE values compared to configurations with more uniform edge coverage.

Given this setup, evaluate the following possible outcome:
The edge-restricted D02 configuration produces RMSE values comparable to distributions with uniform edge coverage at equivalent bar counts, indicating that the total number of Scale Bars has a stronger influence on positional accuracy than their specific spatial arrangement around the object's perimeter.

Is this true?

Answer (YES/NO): NO